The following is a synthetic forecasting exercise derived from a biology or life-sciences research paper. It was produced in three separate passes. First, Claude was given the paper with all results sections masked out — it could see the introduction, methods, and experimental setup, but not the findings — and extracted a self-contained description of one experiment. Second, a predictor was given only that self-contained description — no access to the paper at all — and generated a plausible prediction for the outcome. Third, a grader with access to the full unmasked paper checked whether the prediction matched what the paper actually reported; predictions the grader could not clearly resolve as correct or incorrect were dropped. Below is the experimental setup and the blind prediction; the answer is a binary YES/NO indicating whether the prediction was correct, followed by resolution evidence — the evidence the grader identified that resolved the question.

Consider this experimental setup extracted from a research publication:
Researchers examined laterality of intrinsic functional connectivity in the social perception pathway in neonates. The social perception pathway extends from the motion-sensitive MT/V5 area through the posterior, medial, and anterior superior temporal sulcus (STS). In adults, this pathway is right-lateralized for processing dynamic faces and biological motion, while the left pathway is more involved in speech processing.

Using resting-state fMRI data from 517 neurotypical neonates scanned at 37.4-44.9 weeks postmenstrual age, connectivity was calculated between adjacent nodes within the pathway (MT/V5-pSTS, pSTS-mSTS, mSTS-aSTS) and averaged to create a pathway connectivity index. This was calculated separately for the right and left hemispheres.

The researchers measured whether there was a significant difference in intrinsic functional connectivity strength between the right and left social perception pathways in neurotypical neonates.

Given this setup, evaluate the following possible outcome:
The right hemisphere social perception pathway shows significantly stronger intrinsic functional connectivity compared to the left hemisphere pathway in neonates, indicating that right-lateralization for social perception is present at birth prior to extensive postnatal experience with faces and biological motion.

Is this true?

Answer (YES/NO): YES